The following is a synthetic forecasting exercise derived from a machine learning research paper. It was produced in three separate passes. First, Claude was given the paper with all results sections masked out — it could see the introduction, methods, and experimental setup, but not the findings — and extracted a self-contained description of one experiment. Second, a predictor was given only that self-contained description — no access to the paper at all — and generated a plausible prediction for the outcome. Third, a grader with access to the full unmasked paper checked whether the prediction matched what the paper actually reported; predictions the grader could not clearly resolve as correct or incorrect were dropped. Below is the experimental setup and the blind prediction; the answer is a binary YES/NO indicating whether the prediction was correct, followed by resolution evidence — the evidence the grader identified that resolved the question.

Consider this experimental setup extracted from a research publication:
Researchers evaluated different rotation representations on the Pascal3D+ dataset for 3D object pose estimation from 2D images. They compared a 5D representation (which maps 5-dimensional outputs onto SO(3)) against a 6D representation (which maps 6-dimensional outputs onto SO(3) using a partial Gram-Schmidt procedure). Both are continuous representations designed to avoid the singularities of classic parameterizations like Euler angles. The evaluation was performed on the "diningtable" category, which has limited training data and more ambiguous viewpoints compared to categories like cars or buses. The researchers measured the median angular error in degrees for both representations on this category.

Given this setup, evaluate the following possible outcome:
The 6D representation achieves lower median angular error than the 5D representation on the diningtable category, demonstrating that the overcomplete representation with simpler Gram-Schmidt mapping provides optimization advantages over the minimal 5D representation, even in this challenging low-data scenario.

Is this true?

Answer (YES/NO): NO